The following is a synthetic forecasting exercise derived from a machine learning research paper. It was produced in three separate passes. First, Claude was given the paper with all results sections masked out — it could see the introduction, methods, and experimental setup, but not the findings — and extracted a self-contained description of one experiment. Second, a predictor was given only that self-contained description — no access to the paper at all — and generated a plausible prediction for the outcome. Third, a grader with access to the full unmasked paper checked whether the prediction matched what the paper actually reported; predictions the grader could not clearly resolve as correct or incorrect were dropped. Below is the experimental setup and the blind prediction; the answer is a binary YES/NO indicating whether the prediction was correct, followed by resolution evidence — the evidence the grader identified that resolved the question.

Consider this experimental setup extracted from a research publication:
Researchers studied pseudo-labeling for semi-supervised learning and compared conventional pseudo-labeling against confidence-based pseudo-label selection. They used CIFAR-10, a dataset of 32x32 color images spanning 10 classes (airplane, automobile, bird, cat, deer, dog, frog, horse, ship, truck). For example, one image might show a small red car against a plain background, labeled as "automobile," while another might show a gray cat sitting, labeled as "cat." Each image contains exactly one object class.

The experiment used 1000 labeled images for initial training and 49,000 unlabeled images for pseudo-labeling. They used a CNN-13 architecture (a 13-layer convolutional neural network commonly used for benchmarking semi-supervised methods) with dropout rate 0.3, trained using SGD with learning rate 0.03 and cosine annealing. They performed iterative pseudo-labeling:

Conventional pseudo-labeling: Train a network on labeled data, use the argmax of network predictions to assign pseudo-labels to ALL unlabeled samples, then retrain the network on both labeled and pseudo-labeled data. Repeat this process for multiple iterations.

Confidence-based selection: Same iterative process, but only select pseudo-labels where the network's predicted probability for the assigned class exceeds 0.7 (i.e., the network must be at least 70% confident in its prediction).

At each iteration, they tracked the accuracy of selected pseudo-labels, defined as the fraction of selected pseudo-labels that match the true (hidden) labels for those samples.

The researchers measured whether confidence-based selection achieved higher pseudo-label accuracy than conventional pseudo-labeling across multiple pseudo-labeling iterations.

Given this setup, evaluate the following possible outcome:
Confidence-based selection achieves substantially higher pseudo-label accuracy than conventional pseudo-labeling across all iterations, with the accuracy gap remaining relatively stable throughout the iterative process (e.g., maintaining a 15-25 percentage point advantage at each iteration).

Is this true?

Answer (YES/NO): NO